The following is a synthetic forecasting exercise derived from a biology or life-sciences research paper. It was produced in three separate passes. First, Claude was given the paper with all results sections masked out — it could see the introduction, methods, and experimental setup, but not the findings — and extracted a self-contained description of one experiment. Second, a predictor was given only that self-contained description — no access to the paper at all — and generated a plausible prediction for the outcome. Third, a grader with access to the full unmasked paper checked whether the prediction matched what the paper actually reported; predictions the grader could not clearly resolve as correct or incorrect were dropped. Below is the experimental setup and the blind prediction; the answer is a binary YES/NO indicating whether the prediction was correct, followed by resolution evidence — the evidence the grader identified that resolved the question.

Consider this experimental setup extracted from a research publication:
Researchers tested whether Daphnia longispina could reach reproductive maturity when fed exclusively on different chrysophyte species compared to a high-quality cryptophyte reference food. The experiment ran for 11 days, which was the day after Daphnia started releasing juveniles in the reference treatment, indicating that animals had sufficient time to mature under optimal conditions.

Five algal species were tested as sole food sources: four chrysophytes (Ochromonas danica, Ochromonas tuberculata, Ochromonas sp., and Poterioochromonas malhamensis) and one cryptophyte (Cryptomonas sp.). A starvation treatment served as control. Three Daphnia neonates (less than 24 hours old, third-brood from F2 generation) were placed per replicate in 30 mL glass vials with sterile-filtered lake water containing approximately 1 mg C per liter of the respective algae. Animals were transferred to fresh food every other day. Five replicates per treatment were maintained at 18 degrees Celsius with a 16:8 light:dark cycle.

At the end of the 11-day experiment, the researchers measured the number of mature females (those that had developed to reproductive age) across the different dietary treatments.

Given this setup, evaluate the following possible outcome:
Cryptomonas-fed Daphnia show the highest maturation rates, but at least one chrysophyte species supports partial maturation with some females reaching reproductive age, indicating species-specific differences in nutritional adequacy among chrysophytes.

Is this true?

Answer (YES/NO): NO